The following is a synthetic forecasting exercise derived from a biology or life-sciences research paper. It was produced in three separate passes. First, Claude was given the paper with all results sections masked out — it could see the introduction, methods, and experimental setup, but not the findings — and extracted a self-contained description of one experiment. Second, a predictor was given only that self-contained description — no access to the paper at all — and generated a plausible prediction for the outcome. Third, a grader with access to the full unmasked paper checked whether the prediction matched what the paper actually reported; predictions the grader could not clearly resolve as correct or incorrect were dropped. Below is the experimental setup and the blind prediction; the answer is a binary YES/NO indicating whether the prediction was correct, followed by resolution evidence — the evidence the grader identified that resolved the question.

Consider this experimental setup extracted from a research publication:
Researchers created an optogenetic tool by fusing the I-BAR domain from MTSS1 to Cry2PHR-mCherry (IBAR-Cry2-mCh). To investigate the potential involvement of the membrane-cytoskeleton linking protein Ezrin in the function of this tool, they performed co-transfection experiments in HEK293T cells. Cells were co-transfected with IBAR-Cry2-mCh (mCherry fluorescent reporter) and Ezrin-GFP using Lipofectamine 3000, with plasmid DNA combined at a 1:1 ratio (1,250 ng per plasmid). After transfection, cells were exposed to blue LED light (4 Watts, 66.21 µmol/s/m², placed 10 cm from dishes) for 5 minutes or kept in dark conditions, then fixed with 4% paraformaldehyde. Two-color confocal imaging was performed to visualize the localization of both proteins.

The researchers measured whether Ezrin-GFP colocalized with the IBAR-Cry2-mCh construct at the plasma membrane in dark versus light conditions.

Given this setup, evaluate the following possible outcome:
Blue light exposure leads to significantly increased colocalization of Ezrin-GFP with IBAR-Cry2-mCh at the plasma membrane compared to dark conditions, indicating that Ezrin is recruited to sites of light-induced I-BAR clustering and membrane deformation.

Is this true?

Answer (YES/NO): YES